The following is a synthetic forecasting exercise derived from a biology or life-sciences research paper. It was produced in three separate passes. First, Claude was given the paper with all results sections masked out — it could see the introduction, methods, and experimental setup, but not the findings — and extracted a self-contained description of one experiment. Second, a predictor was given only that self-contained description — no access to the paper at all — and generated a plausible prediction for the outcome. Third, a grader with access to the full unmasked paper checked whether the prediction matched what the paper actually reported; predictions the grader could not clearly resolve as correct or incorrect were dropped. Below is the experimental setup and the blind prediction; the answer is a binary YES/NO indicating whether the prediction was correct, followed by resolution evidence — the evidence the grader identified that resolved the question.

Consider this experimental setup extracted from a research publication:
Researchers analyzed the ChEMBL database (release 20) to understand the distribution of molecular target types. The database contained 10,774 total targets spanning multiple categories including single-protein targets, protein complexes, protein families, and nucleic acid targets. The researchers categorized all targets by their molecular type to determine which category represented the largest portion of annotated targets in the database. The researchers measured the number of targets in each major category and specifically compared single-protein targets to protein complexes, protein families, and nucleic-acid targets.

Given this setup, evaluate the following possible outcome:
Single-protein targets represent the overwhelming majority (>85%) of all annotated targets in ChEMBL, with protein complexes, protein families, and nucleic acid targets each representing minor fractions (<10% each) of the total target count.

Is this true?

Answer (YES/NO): NO